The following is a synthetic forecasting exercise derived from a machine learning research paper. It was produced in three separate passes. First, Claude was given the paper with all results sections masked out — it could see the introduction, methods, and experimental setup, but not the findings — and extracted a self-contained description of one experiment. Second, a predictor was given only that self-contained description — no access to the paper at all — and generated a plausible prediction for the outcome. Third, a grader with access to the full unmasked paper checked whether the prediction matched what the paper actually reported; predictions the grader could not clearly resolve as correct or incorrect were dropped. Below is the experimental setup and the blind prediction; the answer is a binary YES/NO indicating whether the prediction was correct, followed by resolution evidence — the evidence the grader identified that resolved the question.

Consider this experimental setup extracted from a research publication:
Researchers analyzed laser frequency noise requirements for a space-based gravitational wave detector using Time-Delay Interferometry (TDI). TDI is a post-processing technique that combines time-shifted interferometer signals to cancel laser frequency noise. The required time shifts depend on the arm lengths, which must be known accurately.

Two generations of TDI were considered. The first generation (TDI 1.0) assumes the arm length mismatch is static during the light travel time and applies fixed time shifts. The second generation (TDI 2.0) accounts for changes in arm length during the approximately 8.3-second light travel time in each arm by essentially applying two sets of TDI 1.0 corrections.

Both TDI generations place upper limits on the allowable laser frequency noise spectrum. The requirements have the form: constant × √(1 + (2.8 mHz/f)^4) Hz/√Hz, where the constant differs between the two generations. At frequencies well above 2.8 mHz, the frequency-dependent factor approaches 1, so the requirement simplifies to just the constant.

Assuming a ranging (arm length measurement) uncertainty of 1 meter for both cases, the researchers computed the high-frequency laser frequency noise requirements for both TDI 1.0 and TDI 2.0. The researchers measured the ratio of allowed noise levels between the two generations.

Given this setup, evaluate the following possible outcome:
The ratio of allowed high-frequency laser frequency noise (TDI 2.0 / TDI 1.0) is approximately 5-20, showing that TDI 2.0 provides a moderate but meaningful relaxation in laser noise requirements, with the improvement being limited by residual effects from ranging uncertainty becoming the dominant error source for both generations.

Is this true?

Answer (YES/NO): NO